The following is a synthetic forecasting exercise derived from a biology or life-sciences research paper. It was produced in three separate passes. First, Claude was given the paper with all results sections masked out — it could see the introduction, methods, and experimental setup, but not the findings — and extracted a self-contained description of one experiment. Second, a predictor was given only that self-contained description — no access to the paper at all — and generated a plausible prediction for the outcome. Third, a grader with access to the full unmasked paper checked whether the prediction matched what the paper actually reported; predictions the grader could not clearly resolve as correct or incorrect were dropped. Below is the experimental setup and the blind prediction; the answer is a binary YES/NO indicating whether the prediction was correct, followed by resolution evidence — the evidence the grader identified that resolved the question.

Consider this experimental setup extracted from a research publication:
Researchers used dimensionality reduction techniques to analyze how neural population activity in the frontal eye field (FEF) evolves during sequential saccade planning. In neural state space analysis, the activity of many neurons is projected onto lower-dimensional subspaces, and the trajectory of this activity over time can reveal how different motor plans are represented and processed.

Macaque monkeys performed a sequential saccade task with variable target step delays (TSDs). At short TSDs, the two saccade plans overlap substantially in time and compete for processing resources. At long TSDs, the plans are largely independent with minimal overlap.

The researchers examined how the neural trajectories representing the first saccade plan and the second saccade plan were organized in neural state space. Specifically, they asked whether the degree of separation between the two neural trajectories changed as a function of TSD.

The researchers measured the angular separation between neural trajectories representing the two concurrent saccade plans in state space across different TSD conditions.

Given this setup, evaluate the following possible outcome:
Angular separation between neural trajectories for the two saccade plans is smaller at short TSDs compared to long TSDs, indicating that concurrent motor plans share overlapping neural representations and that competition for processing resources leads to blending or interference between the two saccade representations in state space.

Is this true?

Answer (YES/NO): NO